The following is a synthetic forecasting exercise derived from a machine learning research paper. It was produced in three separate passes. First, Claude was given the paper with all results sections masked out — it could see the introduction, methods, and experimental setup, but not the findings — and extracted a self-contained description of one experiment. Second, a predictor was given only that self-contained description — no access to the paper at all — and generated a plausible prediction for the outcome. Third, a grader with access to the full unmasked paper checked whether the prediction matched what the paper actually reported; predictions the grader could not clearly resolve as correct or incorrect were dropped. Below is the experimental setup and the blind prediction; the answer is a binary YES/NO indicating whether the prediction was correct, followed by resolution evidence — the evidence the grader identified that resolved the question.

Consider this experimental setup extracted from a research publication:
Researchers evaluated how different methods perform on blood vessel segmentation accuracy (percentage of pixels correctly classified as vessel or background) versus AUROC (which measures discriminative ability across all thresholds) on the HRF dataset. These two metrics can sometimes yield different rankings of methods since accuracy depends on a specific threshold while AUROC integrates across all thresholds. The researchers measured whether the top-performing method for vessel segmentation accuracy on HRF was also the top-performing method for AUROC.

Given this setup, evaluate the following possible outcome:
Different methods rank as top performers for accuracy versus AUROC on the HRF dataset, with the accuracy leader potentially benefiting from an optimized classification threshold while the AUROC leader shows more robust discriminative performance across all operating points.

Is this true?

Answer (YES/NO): YES